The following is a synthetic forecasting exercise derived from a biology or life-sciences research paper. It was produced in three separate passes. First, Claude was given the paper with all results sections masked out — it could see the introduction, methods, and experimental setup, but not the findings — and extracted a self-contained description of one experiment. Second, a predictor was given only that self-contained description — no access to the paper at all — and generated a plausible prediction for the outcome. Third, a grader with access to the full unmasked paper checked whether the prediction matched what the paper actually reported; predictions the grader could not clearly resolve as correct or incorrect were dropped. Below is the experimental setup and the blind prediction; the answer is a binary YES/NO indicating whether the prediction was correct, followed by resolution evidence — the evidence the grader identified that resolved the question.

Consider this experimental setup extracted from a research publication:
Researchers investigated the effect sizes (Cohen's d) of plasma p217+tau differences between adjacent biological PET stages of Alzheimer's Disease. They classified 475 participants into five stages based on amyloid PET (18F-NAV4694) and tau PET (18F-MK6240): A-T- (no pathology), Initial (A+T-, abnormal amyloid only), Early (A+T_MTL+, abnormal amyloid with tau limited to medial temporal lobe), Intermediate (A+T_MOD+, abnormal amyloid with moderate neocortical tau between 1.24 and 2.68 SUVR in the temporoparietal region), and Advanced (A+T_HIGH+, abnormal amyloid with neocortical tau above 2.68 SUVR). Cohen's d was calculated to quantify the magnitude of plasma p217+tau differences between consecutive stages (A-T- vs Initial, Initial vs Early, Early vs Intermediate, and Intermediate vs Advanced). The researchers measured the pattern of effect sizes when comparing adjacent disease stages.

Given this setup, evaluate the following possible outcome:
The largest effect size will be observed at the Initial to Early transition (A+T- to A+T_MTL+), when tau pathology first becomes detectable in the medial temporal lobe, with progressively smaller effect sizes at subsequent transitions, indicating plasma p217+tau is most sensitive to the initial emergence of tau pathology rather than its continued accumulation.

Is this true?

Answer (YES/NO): NO